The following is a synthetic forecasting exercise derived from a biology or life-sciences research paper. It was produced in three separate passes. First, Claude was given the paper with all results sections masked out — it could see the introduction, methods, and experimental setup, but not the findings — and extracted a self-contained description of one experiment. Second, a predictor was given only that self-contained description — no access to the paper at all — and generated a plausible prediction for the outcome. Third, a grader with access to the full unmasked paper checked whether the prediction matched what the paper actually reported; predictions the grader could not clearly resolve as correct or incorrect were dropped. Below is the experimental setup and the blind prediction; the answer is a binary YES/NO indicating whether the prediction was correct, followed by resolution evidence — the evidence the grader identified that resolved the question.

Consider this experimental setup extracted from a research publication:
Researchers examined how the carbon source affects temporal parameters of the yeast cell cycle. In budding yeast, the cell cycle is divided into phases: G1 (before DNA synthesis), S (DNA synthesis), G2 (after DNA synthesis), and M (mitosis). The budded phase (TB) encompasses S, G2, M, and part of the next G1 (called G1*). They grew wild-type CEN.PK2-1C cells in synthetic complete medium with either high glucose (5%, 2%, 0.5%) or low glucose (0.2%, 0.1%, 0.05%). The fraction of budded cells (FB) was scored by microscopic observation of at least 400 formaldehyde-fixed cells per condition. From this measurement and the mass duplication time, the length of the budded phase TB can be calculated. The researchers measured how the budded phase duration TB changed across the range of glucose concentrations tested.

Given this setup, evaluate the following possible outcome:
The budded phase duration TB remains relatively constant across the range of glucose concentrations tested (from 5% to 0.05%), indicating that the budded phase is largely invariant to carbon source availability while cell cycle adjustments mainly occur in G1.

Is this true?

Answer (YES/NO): YES